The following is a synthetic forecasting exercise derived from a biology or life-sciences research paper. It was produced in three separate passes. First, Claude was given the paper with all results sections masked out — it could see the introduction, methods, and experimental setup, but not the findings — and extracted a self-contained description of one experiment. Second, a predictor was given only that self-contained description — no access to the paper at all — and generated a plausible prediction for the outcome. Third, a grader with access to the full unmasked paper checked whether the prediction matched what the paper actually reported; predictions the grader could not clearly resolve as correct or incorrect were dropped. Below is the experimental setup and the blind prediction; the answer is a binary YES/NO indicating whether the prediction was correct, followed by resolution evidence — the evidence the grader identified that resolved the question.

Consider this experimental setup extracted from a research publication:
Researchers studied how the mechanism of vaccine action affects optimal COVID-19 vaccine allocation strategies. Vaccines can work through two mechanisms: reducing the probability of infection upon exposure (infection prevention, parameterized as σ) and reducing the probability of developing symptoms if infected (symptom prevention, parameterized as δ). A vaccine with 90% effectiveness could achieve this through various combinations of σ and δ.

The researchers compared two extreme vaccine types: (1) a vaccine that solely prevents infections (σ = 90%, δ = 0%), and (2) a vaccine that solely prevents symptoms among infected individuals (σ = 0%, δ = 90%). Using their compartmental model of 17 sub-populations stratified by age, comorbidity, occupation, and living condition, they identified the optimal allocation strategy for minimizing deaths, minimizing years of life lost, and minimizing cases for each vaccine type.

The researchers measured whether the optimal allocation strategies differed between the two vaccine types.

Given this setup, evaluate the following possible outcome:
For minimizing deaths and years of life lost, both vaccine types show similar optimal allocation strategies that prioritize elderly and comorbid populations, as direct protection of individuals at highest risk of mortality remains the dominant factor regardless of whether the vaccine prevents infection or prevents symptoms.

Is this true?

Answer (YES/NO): NO